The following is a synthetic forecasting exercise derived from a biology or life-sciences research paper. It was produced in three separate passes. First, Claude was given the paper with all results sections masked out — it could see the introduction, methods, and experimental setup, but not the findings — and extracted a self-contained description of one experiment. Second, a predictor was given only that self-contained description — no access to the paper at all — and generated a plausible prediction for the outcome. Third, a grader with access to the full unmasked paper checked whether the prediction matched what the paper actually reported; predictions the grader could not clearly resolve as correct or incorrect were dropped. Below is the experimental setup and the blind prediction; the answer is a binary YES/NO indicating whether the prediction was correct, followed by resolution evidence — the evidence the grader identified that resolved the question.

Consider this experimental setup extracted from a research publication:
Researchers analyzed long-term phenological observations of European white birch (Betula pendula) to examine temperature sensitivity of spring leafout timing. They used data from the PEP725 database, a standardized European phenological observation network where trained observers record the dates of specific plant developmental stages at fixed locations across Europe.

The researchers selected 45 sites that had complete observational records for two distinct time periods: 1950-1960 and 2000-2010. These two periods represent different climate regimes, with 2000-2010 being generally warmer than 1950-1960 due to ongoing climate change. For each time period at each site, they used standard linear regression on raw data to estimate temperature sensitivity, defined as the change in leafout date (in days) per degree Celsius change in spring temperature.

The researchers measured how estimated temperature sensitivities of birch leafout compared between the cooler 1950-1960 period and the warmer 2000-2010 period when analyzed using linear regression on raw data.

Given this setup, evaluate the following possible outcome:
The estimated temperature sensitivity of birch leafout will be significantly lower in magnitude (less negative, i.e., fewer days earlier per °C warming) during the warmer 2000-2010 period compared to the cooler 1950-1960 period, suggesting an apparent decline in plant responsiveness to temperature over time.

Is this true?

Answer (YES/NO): YES